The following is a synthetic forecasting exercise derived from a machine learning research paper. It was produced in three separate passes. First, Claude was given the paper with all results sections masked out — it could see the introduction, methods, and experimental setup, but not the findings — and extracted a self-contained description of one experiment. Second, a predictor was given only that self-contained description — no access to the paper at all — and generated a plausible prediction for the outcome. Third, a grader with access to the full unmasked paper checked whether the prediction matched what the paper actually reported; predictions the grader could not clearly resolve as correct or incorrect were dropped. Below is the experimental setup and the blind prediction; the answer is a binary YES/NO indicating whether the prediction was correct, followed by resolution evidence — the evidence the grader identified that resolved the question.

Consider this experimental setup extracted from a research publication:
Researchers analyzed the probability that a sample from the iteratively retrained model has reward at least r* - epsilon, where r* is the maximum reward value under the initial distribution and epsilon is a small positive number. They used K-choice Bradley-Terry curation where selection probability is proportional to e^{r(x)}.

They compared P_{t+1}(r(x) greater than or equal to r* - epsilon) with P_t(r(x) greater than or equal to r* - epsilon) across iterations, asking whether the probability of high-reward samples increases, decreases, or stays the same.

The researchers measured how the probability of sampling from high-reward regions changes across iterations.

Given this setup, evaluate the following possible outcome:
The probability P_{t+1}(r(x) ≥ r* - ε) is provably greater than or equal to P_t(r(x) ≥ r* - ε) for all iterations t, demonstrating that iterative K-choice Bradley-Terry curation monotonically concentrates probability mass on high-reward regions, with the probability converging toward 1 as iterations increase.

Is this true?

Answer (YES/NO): YES